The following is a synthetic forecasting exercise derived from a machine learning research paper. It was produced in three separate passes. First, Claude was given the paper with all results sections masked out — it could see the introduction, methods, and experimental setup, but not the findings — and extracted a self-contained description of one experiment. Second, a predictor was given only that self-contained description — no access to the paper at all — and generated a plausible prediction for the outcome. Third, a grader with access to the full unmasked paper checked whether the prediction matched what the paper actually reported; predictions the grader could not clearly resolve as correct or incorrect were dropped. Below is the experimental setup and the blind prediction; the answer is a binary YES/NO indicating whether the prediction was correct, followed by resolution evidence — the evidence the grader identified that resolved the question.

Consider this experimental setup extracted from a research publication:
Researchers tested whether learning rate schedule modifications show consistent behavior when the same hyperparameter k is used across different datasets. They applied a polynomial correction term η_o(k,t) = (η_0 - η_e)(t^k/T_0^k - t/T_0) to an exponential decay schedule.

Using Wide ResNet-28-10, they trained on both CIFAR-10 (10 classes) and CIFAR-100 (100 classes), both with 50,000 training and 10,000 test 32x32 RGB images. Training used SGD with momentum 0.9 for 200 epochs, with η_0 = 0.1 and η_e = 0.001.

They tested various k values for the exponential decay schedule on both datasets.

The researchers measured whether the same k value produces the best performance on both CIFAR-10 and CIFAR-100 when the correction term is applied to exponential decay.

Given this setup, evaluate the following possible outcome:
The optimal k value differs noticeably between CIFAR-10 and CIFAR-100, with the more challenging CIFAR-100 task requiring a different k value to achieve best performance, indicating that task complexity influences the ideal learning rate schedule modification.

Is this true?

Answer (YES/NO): NO